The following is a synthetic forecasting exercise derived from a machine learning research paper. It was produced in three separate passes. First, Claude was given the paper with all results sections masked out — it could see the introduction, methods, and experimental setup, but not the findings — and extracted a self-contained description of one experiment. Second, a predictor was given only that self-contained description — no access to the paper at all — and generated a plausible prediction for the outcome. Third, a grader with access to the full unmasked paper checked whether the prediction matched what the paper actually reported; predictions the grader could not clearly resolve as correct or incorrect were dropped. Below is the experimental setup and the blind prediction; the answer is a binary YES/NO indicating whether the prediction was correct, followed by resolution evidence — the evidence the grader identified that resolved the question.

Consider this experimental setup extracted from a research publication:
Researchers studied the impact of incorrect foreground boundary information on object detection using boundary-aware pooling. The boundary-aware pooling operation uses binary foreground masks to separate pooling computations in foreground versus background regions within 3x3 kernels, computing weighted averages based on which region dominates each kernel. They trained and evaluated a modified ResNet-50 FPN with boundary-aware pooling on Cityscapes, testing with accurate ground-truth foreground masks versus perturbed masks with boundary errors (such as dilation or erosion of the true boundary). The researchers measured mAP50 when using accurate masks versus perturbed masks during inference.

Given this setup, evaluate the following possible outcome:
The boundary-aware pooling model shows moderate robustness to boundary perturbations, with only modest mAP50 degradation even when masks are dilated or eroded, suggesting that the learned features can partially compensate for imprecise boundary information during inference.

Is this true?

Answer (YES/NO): NO